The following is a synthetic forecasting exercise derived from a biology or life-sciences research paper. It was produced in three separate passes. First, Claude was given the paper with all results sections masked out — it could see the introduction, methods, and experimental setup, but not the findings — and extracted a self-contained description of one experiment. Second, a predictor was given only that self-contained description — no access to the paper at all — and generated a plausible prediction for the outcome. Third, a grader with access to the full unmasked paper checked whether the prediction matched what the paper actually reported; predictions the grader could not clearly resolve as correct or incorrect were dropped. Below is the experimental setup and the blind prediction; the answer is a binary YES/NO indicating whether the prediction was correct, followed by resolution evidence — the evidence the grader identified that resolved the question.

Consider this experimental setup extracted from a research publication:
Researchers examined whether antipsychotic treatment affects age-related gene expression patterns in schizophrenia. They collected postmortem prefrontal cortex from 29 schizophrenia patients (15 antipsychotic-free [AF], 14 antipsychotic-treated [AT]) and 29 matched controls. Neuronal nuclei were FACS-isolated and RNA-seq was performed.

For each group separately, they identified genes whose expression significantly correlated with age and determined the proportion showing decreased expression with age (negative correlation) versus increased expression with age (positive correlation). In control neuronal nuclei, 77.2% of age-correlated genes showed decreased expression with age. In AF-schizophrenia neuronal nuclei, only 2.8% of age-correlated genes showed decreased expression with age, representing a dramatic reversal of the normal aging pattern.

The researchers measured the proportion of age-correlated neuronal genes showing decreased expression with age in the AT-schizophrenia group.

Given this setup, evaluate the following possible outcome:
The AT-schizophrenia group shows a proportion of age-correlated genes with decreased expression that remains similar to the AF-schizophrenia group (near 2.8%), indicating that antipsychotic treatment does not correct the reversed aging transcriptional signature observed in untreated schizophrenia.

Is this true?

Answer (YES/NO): NO